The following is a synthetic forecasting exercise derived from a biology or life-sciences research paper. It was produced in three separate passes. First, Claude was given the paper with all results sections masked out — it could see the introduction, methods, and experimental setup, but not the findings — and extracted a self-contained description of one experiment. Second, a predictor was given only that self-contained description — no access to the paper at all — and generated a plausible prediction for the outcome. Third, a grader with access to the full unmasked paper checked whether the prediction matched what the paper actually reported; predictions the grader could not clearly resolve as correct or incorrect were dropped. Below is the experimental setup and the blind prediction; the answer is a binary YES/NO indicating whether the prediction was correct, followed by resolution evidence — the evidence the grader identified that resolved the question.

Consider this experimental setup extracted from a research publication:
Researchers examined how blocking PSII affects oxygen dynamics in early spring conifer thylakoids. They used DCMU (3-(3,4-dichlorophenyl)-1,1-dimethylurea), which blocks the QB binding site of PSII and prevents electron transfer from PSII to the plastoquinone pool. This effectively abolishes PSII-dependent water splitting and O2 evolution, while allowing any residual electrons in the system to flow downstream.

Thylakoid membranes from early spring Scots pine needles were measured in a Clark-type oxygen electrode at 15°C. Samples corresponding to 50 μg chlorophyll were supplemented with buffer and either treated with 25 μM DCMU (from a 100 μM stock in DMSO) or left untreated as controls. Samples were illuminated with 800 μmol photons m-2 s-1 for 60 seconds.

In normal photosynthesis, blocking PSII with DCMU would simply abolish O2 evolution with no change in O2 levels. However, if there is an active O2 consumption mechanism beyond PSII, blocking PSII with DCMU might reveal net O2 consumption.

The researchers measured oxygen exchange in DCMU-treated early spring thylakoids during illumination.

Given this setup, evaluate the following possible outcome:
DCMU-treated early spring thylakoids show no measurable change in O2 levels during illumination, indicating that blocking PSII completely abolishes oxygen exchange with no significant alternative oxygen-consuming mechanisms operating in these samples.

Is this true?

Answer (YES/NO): NO